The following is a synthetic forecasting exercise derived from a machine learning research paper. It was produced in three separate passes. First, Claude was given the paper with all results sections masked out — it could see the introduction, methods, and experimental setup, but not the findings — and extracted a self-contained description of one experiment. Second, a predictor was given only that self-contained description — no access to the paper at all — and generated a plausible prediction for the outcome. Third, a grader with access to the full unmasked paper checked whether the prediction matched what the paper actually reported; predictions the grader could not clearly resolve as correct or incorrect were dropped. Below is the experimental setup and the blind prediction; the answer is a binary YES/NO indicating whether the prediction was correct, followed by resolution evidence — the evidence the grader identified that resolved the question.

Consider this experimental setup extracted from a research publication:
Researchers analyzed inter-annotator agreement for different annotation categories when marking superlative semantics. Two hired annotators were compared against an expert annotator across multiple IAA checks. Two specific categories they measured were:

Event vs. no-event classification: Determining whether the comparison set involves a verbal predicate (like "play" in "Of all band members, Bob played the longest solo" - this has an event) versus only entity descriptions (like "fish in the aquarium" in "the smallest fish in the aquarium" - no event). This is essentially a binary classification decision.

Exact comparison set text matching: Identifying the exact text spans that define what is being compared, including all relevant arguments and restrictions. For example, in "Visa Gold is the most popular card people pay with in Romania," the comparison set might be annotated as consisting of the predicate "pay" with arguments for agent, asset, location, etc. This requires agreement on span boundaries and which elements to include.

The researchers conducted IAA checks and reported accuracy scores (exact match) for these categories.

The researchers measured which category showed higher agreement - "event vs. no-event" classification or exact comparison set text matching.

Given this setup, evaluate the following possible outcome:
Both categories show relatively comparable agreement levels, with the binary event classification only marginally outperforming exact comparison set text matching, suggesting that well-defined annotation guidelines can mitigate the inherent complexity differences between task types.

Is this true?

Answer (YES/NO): NO